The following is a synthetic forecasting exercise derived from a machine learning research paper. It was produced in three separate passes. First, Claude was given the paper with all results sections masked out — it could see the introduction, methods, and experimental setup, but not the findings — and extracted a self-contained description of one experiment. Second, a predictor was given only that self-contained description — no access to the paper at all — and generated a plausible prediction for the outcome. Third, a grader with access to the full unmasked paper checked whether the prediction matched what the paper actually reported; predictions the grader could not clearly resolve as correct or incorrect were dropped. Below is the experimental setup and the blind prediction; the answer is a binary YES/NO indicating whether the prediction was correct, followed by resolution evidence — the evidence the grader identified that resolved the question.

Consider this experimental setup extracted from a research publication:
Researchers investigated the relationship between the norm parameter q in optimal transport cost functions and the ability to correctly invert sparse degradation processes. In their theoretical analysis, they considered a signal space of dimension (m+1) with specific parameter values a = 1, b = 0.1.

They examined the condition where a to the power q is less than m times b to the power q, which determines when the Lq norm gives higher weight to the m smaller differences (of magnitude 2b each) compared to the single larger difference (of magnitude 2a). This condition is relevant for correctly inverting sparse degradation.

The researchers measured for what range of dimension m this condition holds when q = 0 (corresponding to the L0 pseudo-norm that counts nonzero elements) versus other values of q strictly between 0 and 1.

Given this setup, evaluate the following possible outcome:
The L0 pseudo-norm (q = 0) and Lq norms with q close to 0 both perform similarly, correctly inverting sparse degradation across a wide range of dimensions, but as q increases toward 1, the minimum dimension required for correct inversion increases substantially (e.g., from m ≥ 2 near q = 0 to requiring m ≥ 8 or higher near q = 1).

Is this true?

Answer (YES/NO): YES